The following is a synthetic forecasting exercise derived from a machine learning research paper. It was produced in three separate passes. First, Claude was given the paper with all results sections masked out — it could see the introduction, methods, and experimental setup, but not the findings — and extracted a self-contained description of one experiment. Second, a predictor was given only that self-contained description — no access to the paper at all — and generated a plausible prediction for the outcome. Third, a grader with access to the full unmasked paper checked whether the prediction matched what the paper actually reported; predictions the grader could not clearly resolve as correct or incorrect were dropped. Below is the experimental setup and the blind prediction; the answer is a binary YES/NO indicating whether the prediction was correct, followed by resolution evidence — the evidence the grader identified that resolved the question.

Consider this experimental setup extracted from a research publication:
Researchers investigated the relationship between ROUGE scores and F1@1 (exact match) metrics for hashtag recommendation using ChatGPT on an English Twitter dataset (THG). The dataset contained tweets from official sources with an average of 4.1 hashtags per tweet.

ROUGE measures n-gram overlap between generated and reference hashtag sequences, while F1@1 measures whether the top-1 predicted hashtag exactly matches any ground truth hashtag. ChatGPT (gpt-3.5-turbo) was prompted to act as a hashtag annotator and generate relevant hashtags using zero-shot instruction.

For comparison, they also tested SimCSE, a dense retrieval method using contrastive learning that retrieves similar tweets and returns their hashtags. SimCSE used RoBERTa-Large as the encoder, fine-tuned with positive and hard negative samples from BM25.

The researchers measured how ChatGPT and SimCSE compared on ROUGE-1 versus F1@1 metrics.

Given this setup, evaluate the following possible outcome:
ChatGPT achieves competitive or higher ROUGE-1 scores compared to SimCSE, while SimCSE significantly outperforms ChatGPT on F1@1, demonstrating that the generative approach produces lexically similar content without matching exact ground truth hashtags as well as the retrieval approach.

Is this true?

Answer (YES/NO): YES